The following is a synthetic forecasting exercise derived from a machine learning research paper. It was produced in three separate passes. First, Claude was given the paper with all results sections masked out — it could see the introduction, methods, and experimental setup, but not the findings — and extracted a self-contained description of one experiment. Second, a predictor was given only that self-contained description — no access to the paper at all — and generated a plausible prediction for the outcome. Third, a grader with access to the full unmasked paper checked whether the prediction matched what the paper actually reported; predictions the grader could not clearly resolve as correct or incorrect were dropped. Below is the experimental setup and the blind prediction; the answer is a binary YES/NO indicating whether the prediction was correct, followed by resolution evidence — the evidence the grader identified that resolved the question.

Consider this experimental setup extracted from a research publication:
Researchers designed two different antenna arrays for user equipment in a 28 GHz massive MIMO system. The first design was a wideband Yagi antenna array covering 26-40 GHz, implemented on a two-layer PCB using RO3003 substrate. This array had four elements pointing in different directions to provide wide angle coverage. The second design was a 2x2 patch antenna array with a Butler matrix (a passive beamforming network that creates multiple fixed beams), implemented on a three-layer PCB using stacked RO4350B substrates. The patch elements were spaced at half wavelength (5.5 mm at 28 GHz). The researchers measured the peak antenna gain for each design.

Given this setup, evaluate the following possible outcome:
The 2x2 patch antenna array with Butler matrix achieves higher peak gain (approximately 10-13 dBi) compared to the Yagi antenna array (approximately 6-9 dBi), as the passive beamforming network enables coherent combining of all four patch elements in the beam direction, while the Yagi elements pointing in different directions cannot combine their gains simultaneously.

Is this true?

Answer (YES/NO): YES